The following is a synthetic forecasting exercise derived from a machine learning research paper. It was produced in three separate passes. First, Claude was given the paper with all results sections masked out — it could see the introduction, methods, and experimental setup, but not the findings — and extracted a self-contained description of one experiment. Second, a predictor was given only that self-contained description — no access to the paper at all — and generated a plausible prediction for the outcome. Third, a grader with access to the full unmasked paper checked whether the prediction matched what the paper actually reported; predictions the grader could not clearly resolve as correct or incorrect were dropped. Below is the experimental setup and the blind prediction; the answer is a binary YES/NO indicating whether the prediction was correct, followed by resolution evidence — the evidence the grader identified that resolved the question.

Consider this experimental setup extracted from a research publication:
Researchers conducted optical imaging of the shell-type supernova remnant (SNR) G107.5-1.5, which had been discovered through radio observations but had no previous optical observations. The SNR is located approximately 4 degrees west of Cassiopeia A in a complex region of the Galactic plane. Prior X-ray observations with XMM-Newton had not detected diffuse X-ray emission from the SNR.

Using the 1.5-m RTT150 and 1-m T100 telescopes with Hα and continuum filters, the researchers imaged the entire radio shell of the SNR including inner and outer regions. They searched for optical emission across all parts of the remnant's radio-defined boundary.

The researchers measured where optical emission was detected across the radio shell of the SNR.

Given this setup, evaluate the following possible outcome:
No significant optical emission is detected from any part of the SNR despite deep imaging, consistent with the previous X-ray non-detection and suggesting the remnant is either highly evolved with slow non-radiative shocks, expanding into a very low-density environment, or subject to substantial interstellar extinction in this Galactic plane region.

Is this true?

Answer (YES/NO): NO